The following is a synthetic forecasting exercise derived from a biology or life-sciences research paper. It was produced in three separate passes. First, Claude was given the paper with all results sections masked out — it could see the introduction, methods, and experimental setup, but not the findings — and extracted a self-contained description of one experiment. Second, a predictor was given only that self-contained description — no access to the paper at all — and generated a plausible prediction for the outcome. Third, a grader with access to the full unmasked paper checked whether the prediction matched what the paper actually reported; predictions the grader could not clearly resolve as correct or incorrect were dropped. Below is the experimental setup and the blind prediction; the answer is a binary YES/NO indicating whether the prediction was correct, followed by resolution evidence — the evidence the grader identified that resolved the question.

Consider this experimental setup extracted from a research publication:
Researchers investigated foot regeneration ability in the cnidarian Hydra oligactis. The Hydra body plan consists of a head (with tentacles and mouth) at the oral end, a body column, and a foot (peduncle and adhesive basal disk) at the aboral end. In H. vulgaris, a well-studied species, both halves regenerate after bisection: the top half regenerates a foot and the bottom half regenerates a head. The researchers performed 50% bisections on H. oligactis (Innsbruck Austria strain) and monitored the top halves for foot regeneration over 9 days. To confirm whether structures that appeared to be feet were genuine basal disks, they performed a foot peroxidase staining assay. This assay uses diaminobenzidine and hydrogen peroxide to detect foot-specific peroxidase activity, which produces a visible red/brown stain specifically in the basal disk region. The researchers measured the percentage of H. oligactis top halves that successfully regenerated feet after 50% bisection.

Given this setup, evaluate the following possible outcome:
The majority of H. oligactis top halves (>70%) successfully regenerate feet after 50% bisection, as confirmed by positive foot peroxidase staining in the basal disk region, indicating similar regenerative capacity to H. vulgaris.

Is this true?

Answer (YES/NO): NO